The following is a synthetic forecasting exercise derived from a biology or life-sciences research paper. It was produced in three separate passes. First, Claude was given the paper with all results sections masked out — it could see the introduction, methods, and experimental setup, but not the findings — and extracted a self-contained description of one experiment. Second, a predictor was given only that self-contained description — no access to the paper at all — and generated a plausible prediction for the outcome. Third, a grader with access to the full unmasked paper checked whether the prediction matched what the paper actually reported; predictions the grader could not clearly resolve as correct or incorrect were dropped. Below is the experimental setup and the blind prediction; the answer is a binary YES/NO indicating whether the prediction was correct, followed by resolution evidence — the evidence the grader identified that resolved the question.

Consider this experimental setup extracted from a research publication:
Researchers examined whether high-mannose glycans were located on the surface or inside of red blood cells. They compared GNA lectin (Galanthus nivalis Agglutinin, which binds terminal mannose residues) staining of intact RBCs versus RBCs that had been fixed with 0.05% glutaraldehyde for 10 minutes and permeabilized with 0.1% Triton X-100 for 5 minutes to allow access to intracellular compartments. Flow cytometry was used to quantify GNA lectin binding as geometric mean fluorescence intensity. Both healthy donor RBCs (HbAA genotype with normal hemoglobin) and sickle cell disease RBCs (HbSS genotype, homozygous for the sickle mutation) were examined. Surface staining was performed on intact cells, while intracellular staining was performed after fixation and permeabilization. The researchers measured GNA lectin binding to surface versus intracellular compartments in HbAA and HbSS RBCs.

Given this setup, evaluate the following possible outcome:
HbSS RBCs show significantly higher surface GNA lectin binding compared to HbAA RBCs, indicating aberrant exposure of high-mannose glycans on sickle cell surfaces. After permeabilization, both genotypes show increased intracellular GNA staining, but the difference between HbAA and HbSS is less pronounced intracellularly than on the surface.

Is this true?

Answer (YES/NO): YES